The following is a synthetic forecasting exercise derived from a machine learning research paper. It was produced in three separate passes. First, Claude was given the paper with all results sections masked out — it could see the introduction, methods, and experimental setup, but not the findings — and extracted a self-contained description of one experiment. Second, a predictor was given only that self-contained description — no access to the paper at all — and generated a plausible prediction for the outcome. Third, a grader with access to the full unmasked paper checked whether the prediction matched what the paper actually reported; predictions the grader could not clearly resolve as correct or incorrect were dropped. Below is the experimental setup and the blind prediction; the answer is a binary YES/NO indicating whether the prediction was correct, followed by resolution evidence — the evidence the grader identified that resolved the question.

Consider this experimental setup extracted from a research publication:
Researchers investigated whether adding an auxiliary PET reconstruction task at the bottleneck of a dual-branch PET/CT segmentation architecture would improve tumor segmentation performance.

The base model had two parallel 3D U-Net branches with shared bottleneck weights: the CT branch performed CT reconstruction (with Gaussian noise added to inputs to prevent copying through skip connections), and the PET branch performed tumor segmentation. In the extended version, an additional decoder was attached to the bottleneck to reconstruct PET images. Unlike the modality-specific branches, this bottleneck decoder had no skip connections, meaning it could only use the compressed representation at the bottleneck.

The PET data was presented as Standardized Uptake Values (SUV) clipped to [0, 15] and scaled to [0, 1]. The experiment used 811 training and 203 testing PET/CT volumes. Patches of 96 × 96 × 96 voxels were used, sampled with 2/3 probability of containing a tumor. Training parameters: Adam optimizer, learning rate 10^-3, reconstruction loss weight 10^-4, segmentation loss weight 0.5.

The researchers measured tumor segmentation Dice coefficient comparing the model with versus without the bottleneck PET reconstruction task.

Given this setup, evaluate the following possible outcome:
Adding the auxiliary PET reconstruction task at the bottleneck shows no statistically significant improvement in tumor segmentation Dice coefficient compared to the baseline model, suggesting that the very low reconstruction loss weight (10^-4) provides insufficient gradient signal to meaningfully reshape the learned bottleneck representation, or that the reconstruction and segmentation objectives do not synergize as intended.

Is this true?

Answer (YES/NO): NO